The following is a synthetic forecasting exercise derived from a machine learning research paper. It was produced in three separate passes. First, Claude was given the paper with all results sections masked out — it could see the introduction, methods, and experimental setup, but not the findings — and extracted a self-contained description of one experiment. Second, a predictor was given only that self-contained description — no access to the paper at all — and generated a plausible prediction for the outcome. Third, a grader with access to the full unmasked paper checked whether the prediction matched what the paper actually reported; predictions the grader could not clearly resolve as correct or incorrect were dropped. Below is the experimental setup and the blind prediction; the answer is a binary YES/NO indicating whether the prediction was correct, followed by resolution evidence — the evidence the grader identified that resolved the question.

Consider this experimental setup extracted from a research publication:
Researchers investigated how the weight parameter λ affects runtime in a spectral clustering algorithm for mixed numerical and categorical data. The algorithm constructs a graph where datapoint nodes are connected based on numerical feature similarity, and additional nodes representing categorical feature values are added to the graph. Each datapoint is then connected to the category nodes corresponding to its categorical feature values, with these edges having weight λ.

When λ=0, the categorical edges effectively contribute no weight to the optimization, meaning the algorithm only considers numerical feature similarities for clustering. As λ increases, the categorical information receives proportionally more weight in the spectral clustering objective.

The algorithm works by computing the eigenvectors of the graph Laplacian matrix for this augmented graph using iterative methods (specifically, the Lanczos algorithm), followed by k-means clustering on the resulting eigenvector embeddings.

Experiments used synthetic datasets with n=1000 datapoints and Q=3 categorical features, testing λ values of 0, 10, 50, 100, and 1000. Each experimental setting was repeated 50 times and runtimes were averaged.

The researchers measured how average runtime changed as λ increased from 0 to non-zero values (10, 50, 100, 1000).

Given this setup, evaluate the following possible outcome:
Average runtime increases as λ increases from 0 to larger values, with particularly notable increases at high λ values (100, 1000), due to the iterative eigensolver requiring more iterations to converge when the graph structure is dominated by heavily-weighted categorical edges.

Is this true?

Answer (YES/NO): NO